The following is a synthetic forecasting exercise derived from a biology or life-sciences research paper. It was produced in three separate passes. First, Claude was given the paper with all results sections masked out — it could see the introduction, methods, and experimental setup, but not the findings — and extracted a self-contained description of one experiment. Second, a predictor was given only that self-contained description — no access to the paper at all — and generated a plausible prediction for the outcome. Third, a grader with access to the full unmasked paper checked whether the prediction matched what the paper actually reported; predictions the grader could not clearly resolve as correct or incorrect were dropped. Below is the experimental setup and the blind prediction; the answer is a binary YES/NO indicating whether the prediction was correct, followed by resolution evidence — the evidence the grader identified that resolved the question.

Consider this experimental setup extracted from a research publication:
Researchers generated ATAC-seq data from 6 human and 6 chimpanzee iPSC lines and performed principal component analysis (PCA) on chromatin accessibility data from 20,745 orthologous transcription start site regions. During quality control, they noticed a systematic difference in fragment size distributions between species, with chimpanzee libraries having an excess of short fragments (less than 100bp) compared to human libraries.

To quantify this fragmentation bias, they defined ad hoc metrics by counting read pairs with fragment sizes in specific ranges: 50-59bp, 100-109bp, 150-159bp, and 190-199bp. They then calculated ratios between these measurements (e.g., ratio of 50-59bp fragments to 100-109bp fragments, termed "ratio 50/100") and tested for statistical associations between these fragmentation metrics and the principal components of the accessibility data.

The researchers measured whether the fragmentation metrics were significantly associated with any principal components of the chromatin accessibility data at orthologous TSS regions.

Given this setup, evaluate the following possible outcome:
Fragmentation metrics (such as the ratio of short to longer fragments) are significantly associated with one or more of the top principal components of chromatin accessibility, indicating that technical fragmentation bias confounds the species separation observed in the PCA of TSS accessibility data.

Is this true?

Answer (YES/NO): YES